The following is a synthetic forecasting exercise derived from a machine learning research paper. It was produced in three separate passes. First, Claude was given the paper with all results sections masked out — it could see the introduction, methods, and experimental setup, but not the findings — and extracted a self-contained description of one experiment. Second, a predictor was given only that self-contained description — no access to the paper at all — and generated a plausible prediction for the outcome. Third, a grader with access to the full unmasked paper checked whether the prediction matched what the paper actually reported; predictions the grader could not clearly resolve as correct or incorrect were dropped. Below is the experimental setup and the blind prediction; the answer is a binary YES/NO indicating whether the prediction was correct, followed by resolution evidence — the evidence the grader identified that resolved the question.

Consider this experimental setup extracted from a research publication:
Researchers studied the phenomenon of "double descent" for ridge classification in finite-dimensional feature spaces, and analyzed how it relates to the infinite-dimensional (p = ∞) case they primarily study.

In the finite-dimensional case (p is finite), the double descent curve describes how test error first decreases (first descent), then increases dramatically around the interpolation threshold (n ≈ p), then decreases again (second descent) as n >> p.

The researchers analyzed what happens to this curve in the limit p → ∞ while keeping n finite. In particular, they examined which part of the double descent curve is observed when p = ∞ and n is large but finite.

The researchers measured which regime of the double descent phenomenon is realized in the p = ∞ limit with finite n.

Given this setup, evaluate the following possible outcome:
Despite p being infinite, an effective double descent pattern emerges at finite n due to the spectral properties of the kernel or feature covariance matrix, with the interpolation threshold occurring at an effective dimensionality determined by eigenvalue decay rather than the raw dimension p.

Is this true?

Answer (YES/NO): NO